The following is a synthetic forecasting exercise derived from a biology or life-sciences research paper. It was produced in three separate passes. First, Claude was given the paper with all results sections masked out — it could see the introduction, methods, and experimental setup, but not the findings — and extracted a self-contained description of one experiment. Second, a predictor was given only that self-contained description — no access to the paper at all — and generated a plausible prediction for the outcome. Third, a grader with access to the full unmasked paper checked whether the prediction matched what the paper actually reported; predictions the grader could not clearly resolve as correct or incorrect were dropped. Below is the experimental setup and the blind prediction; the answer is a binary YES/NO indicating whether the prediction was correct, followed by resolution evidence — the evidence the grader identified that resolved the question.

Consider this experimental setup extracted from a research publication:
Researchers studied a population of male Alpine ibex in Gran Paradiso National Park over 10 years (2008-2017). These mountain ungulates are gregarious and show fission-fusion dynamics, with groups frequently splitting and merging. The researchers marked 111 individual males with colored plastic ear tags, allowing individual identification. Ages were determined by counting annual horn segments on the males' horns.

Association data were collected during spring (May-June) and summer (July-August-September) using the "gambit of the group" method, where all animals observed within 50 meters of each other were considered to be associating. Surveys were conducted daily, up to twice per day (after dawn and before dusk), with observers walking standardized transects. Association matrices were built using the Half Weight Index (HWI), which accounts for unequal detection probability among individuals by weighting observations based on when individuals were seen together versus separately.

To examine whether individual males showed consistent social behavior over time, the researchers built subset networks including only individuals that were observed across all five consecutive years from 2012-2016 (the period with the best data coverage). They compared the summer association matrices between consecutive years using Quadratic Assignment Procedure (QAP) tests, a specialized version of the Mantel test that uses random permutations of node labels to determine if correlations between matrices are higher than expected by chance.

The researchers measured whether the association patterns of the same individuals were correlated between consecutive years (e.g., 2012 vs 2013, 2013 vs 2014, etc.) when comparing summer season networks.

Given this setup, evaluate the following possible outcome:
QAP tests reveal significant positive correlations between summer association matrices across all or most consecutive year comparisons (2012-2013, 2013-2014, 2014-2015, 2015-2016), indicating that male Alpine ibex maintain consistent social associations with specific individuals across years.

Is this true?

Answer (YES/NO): YES